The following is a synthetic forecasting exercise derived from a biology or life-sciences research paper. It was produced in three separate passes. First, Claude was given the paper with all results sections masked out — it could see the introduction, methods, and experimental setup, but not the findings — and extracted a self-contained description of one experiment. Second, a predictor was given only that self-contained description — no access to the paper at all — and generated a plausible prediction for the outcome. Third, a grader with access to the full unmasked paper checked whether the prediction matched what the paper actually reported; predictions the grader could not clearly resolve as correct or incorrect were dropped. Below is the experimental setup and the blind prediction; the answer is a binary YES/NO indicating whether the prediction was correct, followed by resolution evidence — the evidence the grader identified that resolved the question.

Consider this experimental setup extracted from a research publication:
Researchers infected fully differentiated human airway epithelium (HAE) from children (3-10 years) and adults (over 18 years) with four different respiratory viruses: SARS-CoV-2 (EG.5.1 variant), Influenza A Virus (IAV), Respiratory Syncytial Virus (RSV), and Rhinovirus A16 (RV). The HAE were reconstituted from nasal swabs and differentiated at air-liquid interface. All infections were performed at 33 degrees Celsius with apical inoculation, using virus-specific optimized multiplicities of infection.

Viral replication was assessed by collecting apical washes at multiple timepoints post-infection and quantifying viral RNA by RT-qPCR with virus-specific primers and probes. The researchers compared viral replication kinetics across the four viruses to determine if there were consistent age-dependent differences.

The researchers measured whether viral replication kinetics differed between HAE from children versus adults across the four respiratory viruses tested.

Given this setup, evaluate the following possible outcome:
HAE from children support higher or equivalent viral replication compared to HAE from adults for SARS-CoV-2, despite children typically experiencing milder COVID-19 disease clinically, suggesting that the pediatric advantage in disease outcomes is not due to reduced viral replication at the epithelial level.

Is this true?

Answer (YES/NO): YES